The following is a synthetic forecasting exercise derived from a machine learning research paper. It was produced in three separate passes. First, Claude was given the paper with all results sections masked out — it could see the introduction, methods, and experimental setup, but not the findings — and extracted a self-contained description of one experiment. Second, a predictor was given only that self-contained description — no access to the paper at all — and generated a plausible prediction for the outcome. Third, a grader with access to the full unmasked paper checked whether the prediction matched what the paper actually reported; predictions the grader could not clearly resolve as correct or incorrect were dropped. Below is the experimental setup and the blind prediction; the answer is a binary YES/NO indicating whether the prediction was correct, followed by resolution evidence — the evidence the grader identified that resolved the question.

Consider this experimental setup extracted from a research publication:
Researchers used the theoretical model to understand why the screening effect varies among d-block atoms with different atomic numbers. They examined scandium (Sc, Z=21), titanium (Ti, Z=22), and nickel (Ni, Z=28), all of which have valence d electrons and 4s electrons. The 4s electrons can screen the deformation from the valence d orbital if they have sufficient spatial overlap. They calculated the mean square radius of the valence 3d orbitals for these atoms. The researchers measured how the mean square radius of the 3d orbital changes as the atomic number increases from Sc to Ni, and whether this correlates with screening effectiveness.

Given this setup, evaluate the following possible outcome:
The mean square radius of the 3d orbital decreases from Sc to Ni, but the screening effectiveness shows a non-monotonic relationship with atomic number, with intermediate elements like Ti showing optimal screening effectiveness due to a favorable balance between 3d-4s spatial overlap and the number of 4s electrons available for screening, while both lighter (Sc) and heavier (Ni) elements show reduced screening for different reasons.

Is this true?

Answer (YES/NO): NO